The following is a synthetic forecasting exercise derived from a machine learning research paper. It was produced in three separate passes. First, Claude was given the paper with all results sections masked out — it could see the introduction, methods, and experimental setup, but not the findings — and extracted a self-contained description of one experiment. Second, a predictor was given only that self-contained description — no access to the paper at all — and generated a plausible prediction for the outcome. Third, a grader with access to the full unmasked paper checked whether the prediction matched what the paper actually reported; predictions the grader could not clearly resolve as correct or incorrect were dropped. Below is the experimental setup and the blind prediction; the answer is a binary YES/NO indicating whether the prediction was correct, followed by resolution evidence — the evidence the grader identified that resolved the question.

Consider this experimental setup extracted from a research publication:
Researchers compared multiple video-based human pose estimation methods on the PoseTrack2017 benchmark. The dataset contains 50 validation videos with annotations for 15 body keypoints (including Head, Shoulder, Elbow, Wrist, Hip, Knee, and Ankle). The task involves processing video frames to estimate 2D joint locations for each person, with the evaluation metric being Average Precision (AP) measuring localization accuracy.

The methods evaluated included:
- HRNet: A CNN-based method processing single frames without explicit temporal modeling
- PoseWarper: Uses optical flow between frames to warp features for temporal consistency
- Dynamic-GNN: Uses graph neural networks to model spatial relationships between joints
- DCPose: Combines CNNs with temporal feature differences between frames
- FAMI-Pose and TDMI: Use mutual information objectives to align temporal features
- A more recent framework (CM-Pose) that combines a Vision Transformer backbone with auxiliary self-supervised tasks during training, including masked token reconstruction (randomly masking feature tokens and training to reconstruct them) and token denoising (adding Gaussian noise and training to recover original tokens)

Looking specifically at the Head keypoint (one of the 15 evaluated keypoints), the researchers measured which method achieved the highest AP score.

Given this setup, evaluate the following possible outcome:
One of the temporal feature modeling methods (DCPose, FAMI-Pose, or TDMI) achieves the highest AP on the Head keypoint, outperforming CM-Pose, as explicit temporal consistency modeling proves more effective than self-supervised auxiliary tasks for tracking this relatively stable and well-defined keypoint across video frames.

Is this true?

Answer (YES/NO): NO